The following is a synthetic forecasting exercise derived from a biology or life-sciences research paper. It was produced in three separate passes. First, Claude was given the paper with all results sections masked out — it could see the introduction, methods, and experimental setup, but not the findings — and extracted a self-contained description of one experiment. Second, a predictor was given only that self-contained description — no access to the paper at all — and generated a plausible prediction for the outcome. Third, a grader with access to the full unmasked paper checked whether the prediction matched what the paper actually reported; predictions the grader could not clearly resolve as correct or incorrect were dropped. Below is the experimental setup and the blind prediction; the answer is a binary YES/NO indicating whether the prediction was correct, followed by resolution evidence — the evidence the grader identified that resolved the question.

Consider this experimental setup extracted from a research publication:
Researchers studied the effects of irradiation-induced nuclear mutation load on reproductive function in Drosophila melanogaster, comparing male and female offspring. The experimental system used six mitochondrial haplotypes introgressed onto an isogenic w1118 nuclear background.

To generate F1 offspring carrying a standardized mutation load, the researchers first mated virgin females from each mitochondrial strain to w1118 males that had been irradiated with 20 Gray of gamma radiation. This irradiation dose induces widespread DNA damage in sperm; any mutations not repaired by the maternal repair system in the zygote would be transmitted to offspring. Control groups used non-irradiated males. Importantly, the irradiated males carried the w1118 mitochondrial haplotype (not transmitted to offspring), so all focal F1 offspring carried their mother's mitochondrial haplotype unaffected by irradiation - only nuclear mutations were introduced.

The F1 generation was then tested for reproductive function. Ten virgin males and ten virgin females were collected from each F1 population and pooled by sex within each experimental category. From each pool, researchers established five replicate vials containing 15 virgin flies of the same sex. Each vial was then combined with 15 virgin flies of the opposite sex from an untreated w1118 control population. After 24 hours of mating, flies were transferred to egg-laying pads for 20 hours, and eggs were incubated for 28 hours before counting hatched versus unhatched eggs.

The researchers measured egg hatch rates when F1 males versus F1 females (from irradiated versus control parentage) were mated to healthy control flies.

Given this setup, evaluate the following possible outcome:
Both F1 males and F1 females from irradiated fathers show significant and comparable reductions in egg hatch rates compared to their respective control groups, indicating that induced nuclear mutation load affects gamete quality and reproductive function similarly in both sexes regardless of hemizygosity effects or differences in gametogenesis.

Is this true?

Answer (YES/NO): YES